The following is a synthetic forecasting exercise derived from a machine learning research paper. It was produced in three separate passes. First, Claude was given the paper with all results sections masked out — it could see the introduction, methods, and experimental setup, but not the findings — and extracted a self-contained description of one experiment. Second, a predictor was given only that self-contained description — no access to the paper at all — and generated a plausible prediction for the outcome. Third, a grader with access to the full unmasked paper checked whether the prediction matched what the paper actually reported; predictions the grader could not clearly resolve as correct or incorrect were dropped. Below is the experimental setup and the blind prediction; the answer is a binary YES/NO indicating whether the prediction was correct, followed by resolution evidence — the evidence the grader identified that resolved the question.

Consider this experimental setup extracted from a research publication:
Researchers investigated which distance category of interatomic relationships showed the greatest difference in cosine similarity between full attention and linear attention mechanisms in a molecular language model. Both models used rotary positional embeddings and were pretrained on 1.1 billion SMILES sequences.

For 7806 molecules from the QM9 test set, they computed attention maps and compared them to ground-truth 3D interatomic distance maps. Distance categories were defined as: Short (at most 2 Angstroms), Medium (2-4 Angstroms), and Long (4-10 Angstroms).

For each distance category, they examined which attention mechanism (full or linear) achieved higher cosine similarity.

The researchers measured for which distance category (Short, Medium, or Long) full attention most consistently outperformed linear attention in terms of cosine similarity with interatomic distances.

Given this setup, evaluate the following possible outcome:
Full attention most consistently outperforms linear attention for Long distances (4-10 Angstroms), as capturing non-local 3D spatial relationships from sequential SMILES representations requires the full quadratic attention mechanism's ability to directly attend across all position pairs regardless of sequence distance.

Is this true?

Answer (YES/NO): NO